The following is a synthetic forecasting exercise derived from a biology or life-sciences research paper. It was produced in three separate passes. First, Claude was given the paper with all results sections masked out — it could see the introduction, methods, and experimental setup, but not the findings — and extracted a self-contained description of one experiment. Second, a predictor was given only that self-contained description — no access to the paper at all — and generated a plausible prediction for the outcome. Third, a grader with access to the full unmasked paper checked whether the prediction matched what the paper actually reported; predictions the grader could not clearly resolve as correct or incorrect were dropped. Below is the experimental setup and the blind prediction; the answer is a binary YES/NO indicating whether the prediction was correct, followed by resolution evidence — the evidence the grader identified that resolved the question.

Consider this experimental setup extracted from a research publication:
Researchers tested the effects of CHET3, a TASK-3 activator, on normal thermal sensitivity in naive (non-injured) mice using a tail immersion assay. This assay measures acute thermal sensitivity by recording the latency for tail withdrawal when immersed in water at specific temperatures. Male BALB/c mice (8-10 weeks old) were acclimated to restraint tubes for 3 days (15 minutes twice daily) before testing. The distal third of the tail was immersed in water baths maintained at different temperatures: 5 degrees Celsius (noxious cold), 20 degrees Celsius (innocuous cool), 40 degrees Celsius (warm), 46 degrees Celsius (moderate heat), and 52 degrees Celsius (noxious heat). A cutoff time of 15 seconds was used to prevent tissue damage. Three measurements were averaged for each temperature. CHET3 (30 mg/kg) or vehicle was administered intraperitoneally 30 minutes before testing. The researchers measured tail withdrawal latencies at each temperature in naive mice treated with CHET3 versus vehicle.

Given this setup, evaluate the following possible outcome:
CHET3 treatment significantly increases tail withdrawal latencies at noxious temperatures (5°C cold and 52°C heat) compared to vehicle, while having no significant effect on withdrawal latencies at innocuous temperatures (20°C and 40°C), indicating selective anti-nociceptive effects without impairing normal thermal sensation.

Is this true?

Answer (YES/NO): YES